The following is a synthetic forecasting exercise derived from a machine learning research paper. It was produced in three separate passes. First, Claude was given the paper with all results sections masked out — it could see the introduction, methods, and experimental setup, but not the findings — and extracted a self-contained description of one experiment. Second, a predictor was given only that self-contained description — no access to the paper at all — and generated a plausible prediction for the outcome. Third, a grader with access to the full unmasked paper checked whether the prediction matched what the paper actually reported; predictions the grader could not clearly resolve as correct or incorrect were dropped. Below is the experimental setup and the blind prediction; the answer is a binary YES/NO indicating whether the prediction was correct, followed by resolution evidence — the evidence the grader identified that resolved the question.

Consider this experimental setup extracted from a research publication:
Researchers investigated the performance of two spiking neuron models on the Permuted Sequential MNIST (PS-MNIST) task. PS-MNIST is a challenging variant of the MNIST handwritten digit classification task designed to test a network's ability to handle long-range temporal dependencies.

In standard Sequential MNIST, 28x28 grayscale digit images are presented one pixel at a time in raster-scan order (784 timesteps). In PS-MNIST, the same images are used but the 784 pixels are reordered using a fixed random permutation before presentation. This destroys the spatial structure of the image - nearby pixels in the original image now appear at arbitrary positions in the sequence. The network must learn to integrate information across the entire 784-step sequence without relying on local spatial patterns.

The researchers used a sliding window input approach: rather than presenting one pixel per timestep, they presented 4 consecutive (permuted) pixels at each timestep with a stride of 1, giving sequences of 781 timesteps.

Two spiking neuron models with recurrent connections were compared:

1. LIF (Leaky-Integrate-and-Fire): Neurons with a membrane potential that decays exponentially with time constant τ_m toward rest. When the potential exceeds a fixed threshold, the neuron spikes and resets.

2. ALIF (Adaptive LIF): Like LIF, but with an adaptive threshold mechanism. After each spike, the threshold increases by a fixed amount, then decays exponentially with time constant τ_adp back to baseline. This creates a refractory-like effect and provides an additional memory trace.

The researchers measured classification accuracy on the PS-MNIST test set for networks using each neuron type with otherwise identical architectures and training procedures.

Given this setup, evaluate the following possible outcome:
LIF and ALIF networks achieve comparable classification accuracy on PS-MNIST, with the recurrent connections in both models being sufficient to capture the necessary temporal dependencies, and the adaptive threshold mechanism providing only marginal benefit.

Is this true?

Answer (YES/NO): NO